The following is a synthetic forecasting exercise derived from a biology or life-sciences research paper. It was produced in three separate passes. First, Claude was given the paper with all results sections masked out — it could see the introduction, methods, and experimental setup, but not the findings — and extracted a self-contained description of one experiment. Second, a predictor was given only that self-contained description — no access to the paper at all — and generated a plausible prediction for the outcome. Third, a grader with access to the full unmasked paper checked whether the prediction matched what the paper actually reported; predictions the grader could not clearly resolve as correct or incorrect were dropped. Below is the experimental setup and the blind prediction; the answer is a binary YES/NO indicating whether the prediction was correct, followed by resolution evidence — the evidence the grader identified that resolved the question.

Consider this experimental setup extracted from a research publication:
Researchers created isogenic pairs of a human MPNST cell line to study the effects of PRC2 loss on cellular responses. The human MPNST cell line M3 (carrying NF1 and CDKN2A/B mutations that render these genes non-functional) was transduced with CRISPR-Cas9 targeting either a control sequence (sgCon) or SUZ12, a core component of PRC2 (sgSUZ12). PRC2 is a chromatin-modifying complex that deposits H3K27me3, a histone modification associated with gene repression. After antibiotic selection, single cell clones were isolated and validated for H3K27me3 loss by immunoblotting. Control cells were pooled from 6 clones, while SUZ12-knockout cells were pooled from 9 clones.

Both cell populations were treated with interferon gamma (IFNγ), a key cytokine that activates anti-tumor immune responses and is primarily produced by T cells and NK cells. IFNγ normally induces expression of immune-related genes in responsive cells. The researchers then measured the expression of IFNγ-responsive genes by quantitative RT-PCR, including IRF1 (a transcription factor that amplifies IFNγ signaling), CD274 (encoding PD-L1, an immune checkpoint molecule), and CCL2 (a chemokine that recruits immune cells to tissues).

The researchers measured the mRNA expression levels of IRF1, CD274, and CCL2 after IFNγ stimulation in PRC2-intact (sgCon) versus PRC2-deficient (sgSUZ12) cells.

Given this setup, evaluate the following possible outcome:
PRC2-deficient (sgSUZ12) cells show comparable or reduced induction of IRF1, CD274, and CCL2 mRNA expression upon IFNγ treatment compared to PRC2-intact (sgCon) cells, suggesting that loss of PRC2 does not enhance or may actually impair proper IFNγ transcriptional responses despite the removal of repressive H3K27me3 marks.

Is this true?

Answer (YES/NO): YES